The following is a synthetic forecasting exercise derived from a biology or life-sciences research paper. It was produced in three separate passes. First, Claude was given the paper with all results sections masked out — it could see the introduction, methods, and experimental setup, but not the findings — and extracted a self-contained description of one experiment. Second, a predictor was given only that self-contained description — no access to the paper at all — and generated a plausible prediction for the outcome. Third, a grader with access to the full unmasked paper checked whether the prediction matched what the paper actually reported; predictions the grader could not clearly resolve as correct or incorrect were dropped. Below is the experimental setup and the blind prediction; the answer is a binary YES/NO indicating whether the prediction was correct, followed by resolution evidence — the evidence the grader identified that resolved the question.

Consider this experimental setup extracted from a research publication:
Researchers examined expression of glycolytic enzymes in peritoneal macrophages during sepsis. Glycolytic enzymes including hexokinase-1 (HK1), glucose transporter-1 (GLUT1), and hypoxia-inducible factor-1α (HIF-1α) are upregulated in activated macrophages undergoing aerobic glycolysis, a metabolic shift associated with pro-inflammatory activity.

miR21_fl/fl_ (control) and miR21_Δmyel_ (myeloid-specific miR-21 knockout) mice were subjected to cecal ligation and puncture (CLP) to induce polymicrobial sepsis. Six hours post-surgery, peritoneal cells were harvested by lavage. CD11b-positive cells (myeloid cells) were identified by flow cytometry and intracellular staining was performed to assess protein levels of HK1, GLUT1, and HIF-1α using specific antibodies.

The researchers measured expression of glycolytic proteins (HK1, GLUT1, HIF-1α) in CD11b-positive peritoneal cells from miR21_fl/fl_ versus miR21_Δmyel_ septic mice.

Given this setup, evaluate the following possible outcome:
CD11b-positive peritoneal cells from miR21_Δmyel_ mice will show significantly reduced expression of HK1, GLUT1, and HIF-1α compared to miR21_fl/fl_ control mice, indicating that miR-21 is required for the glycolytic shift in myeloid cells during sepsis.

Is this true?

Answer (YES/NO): YES